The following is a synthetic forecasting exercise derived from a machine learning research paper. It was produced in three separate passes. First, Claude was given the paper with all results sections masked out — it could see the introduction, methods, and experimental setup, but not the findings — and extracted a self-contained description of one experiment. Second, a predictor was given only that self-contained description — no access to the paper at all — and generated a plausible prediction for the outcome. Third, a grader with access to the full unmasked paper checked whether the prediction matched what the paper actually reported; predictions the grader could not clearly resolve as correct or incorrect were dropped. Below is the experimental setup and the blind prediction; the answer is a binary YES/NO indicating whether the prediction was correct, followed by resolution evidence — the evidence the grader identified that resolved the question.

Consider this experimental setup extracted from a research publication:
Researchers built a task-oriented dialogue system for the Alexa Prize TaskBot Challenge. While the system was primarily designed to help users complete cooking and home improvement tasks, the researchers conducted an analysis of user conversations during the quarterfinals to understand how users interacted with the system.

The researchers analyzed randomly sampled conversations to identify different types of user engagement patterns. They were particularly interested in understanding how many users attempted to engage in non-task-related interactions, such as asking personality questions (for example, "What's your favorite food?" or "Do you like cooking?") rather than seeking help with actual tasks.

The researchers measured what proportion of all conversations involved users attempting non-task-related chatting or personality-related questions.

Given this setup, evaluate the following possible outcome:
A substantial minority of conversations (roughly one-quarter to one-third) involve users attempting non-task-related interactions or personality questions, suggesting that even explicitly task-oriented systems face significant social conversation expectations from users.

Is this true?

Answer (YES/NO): NO